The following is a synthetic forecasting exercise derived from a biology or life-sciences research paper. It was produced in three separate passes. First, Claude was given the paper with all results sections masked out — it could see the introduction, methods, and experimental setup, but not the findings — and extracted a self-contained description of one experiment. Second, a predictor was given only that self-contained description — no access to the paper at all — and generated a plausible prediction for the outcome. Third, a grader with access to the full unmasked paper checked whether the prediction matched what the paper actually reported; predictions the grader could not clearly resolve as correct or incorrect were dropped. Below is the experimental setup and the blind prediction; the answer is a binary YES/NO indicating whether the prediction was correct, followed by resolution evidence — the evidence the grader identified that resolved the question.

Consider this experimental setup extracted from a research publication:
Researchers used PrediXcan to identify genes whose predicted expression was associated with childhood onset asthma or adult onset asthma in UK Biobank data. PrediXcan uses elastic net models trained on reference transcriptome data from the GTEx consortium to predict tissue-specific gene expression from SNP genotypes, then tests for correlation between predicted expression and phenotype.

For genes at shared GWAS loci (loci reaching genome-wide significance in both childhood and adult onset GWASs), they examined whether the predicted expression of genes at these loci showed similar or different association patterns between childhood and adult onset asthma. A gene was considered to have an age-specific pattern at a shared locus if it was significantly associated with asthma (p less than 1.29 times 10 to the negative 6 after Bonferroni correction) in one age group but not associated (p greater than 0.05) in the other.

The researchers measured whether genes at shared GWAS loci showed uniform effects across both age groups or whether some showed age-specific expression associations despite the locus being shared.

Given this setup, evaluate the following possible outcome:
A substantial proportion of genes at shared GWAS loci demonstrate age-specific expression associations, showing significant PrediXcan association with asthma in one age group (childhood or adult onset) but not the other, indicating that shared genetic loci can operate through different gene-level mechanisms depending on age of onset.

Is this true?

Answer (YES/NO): NO